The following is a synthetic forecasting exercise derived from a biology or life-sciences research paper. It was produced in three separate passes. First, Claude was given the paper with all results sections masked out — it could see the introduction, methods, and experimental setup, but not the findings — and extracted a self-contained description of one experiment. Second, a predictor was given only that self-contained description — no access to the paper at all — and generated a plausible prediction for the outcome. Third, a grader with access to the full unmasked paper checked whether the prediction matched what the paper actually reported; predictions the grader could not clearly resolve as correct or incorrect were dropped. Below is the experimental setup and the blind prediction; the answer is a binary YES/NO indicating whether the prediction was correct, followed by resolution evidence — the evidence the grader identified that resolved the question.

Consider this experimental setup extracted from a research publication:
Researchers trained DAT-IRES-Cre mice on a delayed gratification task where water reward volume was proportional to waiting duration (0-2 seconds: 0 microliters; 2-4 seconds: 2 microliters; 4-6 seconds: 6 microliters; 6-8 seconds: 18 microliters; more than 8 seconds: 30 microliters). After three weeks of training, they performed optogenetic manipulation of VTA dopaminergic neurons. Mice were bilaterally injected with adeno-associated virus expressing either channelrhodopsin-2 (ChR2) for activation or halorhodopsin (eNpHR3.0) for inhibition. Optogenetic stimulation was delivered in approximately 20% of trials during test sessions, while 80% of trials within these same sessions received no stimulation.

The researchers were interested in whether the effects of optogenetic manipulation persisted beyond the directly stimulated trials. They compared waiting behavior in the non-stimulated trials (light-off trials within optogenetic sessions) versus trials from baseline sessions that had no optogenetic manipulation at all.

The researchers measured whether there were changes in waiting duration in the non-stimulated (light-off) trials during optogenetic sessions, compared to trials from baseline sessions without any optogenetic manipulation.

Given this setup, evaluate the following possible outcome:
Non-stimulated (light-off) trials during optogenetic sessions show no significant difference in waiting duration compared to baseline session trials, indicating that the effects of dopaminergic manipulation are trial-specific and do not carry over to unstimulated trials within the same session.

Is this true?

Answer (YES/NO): YES